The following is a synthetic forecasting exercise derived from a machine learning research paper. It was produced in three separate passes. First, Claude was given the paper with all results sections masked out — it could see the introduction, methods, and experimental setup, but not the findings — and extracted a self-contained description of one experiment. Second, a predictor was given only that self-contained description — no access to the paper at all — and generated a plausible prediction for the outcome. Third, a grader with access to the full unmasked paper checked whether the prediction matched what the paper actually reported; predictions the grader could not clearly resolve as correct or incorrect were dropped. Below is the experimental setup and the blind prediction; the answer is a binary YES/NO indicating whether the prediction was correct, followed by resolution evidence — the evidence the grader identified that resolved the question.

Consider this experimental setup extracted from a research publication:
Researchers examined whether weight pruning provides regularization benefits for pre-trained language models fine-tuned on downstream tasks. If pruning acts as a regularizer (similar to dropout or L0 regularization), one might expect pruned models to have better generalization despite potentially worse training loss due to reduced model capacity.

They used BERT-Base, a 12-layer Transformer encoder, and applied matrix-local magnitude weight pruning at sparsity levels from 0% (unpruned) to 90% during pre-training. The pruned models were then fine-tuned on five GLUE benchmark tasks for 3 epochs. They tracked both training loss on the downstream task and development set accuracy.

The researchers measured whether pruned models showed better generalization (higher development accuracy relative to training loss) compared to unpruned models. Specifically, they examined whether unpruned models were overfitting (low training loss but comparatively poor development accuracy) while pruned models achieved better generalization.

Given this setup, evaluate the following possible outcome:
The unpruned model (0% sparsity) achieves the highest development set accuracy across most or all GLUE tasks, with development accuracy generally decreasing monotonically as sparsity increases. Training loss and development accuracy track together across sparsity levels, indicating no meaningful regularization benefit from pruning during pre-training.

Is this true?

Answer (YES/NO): NO